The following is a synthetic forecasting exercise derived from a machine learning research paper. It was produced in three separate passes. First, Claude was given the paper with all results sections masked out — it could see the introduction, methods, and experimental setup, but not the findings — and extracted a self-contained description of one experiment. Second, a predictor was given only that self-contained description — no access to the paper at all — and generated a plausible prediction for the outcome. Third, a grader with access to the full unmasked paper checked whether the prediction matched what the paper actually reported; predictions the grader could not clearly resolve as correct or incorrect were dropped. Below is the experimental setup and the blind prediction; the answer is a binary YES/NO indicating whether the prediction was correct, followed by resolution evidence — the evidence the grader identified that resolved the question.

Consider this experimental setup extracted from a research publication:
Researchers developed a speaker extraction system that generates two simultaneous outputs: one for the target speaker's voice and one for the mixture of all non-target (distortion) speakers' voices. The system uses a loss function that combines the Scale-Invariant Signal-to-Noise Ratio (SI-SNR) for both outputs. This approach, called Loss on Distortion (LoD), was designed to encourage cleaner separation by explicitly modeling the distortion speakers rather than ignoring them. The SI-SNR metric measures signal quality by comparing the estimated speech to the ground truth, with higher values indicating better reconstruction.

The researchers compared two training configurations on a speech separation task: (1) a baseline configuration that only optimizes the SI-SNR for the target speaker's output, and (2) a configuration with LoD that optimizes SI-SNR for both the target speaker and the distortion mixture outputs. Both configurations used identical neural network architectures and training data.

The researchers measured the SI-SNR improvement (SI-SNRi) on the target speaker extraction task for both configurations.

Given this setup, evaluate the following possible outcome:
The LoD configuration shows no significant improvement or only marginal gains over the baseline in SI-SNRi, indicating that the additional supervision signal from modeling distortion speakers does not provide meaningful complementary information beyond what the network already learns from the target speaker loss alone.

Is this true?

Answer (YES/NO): YES